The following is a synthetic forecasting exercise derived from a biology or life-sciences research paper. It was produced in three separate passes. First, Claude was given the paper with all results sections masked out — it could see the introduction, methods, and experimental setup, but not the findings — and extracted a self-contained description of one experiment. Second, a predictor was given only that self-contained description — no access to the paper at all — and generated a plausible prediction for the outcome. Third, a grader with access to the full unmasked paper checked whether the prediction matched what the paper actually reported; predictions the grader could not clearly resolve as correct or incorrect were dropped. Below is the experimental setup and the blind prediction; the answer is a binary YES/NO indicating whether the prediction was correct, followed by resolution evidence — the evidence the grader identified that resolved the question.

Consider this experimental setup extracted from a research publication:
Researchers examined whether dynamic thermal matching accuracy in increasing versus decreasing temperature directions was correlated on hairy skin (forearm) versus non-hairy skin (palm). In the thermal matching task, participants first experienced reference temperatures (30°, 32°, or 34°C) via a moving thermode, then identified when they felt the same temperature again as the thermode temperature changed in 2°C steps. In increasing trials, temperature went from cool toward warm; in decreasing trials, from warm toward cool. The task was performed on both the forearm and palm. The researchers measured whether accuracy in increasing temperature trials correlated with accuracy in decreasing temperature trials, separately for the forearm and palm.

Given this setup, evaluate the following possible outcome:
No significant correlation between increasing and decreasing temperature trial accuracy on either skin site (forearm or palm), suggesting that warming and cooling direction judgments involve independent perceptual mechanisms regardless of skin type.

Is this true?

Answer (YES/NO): NO